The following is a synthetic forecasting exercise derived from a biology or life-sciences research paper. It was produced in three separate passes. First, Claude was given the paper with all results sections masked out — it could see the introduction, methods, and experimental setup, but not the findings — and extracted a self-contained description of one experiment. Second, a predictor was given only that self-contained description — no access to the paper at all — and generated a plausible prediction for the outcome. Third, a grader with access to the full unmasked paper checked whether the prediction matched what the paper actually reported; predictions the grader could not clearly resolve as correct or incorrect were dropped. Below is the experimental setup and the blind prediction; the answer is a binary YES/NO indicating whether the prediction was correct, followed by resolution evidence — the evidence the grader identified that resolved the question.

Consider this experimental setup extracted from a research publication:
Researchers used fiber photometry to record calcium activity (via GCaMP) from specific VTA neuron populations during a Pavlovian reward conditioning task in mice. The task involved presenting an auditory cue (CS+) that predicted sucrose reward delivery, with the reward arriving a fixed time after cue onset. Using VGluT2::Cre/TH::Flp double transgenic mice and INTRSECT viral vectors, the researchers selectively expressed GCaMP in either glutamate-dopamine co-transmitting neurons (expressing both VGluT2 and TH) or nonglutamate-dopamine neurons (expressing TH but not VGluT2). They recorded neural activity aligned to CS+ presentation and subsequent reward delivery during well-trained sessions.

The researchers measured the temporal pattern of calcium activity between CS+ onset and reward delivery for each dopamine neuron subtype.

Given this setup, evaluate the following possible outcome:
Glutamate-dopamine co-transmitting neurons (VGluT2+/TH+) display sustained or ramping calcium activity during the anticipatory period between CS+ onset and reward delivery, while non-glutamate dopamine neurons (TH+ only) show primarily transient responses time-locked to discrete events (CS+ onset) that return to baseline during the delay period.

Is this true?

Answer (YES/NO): YES